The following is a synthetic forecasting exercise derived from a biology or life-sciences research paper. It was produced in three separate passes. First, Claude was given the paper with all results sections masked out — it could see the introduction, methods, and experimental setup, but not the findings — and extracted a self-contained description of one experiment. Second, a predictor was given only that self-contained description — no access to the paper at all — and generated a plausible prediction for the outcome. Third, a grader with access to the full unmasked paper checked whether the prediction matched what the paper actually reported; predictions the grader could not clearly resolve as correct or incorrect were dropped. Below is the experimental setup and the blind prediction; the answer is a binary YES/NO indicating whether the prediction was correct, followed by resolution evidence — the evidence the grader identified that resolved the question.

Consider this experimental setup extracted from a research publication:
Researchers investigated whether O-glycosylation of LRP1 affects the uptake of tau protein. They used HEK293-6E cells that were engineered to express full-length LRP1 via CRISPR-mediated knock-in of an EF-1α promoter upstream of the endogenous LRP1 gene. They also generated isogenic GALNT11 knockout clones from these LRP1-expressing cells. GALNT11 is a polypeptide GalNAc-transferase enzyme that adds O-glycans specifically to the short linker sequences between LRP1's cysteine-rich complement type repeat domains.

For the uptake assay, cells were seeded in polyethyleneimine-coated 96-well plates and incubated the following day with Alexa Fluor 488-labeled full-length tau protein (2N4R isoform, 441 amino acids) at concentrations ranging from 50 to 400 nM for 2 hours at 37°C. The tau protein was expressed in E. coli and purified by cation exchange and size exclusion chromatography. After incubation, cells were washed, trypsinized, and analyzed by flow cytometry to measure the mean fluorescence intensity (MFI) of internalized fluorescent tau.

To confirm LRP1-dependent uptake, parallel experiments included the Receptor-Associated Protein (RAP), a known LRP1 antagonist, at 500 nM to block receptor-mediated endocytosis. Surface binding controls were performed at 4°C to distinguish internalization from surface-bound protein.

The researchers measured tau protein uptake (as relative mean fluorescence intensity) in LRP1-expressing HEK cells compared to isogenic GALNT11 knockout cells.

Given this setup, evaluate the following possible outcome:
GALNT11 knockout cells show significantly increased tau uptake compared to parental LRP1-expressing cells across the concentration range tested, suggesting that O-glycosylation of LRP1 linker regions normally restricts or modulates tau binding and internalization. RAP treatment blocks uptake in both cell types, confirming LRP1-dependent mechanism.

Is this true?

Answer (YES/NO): NO